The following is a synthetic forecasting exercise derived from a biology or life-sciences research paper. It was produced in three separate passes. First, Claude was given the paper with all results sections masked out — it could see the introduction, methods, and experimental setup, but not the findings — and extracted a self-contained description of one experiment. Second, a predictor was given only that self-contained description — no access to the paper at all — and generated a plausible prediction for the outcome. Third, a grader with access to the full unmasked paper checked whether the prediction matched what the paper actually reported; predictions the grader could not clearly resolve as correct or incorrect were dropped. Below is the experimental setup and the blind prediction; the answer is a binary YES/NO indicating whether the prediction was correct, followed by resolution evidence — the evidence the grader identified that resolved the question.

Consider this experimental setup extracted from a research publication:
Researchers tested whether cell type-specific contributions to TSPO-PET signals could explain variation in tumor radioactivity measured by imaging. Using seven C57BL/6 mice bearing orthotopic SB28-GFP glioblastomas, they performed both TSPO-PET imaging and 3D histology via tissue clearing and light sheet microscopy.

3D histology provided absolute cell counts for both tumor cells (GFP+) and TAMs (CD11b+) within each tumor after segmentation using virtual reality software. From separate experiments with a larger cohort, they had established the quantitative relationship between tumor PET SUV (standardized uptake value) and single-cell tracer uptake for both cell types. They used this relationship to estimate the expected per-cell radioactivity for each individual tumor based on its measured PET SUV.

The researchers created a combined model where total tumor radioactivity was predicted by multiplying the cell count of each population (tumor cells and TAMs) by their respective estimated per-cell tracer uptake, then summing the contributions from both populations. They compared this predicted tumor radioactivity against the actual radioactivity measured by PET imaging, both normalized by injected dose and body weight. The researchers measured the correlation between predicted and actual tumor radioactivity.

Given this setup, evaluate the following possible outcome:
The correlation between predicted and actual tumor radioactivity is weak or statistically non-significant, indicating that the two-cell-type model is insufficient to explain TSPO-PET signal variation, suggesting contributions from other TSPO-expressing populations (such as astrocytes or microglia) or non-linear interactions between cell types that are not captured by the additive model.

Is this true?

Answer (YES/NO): NO